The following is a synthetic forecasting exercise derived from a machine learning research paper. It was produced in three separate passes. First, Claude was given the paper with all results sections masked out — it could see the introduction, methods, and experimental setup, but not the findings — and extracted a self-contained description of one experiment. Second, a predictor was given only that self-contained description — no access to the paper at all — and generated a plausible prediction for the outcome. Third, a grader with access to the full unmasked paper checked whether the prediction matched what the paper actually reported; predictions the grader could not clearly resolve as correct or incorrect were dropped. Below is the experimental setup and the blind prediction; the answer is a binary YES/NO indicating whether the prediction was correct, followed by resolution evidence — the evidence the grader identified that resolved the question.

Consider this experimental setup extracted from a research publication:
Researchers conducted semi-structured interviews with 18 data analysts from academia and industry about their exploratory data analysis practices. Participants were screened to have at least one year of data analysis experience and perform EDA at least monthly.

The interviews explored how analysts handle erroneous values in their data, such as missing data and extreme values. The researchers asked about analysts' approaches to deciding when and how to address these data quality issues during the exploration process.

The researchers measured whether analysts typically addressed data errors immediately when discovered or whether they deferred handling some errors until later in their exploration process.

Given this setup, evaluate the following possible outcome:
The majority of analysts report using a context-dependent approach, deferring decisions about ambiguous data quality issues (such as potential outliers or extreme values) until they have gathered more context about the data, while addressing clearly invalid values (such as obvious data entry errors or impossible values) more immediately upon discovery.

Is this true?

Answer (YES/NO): NO